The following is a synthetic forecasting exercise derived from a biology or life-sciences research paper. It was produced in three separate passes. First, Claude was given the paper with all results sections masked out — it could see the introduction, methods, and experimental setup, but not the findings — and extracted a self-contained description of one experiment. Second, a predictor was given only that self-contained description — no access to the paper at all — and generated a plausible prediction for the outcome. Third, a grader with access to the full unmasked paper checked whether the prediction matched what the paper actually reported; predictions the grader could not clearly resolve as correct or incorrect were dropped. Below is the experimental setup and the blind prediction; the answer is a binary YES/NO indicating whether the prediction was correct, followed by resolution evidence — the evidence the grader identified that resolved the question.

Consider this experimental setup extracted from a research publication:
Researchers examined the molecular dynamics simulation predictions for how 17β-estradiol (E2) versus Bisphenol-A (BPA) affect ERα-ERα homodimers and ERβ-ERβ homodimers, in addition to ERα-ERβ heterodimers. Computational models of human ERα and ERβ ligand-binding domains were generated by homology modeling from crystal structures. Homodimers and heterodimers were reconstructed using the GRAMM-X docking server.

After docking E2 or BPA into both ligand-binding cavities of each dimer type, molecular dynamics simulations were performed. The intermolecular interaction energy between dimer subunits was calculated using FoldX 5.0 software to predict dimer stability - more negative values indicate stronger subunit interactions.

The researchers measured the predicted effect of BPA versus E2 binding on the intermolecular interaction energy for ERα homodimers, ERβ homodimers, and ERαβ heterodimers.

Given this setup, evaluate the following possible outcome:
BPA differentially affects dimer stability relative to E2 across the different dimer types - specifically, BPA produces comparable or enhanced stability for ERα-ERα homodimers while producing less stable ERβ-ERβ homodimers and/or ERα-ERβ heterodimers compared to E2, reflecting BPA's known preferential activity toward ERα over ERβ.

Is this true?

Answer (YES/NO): NO